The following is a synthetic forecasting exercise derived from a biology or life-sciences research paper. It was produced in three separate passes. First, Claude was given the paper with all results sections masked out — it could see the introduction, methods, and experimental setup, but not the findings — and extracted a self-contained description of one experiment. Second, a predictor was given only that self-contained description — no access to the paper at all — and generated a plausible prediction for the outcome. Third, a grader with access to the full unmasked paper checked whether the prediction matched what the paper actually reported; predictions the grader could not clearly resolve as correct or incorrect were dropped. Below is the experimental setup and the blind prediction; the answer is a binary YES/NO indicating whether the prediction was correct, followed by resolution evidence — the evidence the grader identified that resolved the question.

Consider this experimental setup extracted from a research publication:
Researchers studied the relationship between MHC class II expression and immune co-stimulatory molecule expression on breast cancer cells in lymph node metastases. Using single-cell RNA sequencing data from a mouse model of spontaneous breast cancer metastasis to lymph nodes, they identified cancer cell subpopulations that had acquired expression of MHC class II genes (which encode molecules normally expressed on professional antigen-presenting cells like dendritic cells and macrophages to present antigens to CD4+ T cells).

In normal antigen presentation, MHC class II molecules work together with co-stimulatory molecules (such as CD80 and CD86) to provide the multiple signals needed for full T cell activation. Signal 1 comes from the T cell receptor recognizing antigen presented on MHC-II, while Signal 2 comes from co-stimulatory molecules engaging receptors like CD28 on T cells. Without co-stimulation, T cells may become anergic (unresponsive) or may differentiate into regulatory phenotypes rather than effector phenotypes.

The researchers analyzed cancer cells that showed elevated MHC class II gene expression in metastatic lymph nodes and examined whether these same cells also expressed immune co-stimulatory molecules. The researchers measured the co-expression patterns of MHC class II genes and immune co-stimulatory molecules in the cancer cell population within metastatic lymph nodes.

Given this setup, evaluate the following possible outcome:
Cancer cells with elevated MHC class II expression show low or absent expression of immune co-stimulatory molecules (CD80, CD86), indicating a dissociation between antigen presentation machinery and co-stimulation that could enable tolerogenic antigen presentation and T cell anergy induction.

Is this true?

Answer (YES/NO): YES